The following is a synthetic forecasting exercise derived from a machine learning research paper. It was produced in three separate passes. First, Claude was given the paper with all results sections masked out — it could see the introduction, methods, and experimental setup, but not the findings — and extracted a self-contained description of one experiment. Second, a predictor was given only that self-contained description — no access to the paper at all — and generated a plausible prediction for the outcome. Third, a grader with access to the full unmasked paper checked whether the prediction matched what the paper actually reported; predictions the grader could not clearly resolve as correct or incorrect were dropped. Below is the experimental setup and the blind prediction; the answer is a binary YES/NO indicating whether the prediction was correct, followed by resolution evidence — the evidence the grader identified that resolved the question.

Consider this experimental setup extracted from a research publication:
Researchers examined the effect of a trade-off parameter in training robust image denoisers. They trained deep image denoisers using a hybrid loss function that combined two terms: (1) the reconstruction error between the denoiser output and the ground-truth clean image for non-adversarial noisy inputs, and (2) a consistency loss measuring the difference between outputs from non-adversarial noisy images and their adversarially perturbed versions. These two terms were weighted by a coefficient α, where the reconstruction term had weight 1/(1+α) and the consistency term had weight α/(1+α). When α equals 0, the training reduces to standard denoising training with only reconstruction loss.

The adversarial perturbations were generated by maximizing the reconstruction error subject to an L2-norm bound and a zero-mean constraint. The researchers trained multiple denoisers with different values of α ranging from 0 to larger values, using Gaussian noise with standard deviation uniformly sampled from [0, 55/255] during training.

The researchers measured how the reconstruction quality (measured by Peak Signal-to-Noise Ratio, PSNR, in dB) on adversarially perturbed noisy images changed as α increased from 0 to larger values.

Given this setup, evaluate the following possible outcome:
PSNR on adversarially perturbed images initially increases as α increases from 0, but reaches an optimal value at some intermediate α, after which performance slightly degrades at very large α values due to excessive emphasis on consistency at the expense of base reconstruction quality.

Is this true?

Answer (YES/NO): YES